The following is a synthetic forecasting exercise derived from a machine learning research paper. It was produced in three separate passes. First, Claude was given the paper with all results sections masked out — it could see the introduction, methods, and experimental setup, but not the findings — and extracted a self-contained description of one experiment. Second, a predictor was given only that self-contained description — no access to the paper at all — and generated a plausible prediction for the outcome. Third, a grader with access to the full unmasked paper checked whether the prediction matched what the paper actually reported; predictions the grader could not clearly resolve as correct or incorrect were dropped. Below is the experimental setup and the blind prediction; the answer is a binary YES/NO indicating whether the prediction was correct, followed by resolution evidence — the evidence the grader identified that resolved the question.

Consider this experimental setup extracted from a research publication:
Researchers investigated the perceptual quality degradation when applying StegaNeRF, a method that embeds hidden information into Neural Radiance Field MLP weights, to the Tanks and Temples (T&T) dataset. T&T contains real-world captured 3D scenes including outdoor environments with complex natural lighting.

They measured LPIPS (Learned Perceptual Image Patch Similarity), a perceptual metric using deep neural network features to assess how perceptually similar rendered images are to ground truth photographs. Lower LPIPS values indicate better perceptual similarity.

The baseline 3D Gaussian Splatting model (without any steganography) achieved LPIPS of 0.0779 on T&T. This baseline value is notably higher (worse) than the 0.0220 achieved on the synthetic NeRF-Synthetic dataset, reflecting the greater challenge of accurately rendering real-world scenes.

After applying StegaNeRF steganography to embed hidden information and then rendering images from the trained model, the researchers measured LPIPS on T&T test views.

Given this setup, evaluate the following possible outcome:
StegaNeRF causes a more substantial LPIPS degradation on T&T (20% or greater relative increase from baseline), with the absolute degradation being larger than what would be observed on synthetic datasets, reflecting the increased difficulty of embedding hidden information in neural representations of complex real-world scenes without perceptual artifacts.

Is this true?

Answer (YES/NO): YES